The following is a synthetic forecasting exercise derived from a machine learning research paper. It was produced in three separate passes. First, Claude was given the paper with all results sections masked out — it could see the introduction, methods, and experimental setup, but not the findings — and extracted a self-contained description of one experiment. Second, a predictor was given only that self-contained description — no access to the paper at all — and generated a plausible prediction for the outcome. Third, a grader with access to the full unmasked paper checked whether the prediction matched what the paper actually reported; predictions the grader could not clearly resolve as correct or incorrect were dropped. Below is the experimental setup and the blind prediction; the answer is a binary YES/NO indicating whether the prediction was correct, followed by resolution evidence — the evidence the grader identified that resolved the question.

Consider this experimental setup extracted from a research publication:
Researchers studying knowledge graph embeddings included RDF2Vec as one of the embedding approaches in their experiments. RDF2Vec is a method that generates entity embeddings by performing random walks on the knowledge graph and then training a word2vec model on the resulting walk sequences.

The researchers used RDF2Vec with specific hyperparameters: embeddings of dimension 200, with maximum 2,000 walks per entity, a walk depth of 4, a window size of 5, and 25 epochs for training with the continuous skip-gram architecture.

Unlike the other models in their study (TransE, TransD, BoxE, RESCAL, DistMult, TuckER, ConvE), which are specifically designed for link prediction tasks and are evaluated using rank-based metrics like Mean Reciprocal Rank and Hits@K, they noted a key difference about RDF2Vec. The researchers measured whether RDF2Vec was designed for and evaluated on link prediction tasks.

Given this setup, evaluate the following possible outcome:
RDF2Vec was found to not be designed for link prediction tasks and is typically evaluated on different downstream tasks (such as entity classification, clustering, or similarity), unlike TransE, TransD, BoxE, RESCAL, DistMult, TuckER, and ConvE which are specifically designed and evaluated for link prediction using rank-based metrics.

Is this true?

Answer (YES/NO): YES